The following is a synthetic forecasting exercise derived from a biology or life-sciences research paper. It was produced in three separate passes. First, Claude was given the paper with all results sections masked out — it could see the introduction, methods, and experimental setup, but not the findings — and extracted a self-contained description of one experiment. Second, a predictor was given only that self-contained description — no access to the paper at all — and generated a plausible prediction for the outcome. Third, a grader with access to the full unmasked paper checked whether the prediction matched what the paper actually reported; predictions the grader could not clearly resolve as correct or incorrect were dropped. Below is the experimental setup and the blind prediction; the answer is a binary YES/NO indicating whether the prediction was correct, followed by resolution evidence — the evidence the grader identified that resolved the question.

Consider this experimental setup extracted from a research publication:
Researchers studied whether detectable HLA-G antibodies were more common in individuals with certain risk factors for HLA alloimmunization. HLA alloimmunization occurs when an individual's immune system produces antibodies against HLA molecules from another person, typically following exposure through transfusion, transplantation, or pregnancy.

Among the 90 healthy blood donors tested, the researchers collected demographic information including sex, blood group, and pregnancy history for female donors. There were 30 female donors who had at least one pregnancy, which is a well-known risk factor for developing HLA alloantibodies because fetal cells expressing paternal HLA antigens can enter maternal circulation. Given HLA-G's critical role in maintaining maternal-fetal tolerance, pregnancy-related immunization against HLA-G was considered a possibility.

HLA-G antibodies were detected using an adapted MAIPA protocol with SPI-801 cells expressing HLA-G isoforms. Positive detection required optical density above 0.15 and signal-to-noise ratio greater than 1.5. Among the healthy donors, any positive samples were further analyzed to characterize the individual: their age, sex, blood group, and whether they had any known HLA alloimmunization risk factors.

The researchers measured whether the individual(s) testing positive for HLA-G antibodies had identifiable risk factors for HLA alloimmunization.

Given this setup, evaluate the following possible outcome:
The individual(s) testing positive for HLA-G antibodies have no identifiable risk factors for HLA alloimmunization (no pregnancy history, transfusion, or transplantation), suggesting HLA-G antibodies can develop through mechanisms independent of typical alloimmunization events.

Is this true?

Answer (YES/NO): YES